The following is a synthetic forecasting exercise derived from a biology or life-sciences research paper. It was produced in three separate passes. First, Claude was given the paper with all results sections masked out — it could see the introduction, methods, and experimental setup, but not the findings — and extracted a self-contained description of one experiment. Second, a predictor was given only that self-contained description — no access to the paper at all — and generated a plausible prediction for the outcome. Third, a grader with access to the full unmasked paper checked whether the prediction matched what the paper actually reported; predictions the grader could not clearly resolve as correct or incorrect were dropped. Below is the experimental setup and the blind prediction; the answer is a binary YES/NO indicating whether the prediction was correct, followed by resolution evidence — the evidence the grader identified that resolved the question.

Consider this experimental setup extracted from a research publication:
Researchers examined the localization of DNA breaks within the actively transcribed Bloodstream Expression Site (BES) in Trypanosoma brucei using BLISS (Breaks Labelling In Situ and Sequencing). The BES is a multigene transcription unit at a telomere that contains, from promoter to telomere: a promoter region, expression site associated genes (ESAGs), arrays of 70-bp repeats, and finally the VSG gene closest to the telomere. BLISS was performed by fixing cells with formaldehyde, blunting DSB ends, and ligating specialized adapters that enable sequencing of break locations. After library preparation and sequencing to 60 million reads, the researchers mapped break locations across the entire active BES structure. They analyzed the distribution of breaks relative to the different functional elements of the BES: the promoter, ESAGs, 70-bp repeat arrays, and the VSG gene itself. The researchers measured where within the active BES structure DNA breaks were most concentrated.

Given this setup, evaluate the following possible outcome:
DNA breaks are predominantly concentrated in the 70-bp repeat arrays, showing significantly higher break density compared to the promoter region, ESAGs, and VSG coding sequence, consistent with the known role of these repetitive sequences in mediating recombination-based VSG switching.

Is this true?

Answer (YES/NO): NO